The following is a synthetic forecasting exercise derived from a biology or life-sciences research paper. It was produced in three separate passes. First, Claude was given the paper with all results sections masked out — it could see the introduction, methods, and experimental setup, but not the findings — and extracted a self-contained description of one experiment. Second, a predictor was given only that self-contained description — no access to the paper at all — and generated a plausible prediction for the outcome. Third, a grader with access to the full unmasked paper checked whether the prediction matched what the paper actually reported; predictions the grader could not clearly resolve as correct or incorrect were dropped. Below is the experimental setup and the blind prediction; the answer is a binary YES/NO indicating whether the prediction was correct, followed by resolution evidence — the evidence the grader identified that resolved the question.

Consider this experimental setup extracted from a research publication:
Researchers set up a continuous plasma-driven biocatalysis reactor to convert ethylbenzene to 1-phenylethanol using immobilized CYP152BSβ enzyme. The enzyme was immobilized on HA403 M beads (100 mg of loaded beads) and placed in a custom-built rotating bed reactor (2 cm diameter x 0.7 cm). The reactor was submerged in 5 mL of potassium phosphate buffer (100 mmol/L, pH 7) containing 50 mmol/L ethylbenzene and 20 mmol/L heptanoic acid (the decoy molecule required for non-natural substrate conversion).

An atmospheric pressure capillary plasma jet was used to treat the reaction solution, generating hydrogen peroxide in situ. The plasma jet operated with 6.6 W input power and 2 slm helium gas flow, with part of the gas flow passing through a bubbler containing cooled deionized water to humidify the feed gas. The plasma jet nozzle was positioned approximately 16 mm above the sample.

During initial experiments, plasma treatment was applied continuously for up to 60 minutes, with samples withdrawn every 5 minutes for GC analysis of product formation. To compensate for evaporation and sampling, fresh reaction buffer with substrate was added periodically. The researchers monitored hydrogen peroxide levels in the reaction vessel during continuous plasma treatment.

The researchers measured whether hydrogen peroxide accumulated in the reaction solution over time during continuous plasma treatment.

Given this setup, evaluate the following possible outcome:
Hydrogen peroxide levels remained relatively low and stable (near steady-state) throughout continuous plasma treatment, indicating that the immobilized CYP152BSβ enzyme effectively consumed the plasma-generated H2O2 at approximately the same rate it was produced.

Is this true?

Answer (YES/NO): NO